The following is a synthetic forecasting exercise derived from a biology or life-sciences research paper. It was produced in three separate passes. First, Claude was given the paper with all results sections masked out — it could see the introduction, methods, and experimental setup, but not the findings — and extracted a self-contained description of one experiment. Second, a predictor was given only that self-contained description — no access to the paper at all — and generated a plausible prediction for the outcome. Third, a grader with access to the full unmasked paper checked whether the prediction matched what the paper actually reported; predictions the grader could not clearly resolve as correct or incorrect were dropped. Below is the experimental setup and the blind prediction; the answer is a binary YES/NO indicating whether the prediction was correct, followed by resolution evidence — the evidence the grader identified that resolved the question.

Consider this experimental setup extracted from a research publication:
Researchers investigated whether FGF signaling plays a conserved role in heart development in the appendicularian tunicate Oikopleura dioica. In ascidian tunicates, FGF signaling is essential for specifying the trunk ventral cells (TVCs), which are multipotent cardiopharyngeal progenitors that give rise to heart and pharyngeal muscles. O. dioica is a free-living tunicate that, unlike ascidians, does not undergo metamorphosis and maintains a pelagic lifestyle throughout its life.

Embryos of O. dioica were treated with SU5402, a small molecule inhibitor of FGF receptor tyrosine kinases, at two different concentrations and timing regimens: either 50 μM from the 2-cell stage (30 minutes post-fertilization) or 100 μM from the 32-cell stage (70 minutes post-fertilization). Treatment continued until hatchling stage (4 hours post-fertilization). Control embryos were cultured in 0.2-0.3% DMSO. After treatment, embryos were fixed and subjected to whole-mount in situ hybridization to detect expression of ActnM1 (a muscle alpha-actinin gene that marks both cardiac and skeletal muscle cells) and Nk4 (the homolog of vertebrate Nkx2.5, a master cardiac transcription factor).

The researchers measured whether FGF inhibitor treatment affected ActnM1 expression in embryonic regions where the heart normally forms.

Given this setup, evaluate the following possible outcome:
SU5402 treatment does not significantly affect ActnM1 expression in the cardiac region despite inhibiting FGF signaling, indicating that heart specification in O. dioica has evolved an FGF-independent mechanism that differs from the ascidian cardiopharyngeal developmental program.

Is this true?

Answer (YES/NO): YES